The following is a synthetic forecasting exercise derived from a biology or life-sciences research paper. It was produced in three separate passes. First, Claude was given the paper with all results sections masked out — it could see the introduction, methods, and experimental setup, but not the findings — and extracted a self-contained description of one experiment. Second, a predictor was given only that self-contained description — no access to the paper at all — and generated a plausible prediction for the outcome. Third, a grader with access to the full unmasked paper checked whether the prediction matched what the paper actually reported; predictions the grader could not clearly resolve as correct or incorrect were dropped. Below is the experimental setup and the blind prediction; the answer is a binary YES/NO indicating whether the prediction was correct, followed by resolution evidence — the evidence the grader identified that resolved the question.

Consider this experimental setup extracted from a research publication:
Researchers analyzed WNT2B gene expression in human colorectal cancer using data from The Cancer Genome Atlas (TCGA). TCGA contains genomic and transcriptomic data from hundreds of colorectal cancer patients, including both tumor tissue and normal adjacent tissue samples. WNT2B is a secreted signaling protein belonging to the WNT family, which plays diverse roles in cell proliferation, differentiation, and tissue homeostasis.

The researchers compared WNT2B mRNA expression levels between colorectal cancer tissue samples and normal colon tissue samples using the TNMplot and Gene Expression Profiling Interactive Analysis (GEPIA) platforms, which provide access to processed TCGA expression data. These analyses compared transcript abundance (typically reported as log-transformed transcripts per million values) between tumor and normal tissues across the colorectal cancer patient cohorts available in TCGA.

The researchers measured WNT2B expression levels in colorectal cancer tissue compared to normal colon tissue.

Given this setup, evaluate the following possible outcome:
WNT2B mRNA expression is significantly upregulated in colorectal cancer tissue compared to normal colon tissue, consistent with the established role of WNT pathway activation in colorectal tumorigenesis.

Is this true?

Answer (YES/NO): NO